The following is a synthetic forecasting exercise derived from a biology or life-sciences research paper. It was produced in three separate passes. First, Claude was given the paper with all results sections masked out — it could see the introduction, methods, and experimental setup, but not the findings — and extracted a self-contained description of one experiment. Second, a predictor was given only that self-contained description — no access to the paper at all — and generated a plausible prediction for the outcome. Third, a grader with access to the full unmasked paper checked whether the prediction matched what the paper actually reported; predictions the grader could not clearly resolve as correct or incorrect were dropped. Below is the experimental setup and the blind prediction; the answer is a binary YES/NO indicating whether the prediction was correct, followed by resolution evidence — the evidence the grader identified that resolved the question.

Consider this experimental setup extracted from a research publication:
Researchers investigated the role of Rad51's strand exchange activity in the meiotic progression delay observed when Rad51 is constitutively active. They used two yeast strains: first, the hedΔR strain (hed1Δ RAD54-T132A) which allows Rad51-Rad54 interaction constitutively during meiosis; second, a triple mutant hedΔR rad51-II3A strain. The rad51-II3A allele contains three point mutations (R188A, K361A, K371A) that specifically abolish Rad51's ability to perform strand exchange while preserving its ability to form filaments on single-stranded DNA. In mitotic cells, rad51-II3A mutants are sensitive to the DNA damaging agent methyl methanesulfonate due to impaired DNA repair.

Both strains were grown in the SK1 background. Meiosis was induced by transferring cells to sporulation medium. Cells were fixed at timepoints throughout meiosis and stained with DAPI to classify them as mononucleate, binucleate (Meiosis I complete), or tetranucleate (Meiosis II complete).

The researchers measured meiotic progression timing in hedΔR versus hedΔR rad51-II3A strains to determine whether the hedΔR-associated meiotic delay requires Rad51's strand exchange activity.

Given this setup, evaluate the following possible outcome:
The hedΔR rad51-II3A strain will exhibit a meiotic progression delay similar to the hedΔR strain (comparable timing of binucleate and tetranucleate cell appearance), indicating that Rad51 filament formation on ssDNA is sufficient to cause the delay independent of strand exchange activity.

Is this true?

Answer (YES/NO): NO